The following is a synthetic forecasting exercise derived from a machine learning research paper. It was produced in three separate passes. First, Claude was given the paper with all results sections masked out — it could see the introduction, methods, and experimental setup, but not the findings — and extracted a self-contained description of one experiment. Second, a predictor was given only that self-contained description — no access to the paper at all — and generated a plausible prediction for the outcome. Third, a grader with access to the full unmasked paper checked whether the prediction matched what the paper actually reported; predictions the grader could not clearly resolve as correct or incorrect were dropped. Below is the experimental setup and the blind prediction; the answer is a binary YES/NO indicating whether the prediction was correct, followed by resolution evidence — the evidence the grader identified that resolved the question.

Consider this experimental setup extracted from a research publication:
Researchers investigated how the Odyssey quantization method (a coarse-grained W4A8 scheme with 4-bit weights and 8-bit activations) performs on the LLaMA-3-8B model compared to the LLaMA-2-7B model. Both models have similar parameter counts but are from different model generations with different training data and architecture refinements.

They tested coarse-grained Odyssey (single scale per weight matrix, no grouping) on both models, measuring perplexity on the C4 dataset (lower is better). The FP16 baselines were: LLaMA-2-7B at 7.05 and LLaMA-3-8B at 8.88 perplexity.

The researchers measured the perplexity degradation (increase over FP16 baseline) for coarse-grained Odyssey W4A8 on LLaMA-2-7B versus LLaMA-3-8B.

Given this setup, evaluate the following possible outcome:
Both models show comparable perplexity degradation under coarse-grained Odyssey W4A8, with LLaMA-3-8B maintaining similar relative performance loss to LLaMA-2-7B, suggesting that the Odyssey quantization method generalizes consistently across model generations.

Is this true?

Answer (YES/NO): NO